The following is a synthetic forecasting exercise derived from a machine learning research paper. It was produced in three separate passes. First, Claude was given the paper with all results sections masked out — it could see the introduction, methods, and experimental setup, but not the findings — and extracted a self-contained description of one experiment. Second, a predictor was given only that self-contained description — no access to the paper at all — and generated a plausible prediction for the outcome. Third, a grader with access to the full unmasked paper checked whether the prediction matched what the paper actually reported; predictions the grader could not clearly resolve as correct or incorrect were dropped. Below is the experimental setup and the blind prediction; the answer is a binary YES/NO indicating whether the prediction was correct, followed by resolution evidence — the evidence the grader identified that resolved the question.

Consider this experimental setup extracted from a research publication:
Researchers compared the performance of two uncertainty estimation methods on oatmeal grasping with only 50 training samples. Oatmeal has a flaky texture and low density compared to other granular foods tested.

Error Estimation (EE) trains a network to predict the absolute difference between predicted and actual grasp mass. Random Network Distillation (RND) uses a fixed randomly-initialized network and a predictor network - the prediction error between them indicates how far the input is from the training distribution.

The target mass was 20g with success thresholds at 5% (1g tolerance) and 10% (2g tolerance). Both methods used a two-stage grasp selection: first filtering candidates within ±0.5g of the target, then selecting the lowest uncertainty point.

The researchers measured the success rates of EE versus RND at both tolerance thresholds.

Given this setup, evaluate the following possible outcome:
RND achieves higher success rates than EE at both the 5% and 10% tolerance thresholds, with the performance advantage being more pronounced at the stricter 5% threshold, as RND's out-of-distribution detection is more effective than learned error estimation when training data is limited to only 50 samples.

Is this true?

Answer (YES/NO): YES